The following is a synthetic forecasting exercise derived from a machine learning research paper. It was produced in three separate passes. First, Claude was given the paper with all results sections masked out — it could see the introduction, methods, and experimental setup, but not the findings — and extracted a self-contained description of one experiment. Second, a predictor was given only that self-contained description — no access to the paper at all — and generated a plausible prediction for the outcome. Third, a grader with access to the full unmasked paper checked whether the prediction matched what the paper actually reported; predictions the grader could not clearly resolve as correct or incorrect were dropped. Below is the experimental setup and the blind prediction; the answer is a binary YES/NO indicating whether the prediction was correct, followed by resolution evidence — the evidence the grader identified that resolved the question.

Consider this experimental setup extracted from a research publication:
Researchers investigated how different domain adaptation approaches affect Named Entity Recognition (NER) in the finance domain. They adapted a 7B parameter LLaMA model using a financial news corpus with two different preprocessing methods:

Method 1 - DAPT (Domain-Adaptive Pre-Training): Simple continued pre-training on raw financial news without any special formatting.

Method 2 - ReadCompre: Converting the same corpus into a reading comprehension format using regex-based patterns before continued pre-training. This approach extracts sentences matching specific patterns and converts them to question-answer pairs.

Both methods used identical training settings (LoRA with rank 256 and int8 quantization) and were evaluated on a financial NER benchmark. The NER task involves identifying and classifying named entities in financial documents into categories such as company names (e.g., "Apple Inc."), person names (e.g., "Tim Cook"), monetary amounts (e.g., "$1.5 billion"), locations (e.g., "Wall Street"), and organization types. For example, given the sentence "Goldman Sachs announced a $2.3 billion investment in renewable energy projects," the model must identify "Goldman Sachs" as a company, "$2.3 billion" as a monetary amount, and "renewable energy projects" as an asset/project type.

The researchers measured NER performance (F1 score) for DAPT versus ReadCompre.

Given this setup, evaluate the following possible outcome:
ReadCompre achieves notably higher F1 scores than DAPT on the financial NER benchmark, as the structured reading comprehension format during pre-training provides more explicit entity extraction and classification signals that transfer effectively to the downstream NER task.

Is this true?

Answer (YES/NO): NO